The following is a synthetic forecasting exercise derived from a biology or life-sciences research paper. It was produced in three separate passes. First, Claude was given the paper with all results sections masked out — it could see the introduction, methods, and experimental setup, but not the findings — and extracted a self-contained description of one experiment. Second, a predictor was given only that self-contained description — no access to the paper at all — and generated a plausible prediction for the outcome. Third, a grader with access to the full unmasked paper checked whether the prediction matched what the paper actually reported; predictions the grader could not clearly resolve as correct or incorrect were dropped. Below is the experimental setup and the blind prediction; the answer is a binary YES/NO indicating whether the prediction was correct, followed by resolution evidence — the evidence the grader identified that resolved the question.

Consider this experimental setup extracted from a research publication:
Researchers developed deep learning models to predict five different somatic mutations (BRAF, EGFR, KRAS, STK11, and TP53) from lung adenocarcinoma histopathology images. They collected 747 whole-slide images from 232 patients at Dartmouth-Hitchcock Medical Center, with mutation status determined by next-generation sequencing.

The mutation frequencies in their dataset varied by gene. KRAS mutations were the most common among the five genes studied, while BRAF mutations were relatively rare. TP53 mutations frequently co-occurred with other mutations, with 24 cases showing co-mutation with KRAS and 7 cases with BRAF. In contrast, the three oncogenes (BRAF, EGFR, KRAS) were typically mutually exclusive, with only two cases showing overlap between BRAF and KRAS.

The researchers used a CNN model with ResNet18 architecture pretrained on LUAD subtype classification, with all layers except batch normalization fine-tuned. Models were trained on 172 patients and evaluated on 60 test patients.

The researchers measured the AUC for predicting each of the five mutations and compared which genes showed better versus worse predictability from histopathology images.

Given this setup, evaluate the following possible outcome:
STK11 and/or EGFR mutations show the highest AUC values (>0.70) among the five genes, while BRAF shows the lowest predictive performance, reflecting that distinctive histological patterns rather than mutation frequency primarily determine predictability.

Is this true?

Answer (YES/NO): NO